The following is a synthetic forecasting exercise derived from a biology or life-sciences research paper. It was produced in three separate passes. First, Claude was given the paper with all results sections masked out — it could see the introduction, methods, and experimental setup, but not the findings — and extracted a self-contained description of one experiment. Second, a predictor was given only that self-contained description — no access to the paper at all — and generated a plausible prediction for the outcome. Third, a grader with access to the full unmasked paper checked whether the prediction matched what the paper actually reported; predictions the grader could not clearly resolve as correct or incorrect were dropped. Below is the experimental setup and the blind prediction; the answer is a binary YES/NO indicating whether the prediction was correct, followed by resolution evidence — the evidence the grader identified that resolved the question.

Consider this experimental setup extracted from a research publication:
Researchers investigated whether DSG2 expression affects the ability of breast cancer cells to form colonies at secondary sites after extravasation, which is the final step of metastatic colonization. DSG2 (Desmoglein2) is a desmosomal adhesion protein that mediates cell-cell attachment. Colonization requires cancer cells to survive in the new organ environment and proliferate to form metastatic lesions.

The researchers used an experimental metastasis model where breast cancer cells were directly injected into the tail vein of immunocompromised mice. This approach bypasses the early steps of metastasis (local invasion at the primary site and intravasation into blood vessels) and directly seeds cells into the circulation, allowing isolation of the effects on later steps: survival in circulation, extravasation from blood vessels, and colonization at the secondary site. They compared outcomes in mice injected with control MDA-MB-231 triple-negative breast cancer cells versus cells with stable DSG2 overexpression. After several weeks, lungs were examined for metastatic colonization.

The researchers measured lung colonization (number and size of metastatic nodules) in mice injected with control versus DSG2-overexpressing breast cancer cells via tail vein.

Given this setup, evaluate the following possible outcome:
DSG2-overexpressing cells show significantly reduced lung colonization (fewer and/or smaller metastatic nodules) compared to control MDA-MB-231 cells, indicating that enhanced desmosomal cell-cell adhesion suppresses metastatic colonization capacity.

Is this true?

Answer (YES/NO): NO